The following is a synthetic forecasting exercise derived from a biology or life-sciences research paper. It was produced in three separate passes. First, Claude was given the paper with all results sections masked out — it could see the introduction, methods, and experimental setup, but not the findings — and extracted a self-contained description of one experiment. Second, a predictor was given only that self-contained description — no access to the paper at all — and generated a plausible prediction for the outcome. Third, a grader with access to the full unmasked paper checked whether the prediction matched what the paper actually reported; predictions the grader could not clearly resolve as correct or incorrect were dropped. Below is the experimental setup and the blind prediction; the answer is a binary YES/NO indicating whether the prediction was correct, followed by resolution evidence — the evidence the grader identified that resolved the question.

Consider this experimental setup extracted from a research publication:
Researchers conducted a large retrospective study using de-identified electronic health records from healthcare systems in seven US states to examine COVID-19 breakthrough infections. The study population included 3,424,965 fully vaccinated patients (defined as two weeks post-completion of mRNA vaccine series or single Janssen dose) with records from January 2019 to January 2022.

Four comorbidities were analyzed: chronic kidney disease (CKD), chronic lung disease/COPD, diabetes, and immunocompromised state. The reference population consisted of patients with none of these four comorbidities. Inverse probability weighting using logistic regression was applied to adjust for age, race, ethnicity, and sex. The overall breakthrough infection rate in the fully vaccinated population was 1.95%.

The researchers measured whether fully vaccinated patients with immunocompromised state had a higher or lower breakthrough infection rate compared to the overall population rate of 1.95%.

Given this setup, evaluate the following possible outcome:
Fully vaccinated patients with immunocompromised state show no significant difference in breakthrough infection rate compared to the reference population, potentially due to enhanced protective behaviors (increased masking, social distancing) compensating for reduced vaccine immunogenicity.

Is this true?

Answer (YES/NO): NO